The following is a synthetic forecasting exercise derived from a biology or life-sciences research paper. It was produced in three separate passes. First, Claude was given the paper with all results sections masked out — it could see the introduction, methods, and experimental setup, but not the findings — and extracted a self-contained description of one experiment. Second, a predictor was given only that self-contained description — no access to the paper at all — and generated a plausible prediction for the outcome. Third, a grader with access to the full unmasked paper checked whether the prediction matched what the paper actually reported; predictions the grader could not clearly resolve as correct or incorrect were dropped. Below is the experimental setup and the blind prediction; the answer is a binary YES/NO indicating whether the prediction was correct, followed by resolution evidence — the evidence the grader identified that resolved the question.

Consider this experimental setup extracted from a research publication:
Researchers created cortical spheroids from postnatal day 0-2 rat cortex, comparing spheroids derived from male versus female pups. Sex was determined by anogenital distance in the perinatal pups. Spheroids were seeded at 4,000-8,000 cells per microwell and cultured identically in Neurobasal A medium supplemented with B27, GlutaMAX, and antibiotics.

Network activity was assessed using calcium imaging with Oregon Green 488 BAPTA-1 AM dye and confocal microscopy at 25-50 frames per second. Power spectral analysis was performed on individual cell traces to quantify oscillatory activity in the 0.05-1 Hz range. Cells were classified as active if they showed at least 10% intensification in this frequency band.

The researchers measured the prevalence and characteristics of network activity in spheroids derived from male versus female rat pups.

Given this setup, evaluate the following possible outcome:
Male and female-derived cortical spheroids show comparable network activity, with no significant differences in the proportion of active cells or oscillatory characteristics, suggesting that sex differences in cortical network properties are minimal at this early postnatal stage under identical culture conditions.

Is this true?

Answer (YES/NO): YES